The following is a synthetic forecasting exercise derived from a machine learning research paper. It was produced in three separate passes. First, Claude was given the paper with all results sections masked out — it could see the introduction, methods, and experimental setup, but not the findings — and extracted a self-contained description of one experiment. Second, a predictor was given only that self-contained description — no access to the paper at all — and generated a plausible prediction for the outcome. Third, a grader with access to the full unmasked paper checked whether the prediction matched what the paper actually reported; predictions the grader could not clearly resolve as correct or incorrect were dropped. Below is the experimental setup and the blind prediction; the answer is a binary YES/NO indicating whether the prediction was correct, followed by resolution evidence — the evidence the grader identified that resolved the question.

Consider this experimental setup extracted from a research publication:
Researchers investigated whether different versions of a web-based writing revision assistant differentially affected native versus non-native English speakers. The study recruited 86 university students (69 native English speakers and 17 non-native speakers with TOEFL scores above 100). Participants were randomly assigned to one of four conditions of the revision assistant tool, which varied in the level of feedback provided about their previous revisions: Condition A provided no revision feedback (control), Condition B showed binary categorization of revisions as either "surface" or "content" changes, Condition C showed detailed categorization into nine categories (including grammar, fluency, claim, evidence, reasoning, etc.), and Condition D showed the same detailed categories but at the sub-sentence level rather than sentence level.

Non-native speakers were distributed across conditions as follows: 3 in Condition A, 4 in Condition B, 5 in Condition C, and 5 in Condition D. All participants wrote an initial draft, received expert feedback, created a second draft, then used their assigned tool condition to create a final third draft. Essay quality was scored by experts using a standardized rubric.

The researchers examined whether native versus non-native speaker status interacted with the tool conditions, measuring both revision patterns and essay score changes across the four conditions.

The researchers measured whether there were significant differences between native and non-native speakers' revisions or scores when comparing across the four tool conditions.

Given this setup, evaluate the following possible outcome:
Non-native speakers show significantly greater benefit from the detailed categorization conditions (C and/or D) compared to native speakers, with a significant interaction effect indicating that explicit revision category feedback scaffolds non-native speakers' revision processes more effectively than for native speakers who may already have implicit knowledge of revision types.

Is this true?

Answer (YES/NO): NO